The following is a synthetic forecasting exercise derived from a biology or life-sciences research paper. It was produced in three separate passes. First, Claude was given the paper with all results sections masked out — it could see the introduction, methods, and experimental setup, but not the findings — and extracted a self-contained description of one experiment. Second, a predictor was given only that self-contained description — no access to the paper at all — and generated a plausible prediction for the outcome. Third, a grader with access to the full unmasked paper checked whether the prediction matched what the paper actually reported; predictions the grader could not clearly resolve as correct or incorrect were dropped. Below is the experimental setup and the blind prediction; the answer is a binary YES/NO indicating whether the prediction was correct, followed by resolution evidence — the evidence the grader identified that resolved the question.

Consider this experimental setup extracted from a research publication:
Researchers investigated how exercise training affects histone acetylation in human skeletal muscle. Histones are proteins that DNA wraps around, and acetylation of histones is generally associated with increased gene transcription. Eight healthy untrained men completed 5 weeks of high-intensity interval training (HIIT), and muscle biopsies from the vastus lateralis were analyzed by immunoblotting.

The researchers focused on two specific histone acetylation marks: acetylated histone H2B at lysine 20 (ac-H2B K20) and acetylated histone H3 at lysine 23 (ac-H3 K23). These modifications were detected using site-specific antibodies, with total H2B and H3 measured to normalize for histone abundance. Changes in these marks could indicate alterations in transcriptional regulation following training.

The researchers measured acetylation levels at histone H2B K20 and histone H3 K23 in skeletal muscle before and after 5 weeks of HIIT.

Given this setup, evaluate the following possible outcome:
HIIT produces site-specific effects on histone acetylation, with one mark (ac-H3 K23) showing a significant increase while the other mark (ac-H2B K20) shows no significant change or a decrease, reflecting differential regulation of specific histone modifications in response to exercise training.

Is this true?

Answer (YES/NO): NO